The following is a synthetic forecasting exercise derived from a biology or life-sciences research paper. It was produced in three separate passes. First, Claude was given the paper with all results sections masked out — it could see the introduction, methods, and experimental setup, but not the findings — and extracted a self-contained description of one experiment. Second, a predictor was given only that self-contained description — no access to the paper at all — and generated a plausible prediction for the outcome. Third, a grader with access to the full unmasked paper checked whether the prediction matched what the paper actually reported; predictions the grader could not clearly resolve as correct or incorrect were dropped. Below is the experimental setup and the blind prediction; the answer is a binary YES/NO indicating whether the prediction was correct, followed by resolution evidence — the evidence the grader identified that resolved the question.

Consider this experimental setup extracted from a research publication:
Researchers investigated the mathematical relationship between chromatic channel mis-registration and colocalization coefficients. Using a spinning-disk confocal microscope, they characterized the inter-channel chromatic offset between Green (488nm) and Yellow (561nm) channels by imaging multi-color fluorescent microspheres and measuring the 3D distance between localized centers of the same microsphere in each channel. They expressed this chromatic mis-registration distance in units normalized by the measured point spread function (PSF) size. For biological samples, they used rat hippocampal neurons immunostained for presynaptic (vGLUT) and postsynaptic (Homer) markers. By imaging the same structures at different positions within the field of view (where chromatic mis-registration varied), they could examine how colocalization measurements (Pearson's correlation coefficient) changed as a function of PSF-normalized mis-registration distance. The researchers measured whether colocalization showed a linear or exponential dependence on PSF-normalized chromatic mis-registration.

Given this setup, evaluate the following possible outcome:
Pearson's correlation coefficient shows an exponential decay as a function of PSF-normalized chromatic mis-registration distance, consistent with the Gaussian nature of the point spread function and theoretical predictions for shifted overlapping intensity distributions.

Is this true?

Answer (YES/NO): YES